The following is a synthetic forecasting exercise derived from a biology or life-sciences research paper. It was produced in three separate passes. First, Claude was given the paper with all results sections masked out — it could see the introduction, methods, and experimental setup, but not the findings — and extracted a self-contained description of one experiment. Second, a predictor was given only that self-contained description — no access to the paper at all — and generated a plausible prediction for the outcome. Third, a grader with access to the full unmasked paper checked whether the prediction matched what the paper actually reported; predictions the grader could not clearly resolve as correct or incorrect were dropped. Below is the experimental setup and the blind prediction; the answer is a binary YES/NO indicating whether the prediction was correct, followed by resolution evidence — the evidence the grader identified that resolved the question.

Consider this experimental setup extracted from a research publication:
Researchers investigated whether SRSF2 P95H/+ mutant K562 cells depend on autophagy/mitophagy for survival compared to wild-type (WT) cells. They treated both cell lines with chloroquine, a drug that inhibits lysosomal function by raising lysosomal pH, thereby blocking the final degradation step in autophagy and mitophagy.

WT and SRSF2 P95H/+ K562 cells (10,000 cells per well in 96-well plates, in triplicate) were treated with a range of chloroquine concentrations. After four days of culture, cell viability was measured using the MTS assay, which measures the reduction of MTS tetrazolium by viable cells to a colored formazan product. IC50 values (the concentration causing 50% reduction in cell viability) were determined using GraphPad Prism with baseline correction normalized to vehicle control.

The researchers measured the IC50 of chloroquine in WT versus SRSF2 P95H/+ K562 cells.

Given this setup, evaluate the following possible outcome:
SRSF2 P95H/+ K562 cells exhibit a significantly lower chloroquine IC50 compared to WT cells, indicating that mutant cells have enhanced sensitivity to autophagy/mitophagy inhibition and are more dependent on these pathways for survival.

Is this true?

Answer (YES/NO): YES